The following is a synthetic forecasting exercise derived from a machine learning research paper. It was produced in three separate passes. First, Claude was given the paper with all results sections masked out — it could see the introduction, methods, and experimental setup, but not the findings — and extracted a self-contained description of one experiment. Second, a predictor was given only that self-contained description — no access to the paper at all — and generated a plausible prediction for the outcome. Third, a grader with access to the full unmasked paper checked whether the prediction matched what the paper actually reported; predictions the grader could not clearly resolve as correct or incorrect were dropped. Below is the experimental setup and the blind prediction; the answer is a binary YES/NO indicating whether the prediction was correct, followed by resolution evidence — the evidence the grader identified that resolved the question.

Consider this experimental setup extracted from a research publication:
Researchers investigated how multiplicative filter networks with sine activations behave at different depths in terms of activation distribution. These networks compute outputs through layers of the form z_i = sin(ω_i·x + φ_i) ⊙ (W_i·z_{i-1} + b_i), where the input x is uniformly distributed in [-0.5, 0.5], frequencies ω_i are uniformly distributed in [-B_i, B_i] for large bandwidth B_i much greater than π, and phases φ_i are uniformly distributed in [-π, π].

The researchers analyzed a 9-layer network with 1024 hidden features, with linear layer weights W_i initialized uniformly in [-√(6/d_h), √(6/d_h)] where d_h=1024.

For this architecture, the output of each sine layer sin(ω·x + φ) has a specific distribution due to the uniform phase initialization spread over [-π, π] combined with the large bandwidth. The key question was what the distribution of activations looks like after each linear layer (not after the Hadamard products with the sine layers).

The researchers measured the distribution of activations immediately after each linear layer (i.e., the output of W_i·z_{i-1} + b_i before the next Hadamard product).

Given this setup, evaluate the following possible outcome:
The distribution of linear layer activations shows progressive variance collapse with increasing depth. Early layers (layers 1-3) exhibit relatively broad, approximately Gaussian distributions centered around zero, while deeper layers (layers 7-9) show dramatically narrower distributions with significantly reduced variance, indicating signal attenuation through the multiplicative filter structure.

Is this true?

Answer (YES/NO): NO